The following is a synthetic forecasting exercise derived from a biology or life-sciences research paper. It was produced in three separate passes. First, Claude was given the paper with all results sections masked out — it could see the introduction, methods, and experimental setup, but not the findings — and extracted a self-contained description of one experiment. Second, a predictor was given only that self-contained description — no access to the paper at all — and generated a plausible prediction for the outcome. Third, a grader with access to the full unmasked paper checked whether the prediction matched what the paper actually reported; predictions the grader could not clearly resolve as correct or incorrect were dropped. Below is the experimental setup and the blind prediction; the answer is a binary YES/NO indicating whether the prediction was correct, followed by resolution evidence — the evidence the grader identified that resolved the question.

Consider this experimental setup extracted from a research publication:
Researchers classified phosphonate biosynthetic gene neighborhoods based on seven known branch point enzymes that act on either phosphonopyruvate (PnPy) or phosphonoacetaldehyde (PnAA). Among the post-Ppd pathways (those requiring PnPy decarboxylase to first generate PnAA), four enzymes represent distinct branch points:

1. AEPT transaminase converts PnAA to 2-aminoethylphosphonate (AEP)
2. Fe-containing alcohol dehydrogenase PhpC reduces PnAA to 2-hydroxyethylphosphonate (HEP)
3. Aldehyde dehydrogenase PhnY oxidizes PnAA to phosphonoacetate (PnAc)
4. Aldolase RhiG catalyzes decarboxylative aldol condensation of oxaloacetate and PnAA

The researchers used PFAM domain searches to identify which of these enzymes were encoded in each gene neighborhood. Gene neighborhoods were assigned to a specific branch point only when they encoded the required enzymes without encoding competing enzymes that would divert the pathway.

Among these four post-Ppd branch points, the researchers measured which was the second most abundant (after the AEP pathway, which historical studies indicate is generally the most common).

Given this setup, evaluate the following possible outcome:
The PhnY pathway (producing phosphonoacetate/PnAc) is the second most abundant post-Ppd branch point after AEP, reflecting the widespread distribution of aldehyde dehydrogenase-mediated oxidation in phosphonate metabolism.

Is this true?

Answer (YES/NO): YES